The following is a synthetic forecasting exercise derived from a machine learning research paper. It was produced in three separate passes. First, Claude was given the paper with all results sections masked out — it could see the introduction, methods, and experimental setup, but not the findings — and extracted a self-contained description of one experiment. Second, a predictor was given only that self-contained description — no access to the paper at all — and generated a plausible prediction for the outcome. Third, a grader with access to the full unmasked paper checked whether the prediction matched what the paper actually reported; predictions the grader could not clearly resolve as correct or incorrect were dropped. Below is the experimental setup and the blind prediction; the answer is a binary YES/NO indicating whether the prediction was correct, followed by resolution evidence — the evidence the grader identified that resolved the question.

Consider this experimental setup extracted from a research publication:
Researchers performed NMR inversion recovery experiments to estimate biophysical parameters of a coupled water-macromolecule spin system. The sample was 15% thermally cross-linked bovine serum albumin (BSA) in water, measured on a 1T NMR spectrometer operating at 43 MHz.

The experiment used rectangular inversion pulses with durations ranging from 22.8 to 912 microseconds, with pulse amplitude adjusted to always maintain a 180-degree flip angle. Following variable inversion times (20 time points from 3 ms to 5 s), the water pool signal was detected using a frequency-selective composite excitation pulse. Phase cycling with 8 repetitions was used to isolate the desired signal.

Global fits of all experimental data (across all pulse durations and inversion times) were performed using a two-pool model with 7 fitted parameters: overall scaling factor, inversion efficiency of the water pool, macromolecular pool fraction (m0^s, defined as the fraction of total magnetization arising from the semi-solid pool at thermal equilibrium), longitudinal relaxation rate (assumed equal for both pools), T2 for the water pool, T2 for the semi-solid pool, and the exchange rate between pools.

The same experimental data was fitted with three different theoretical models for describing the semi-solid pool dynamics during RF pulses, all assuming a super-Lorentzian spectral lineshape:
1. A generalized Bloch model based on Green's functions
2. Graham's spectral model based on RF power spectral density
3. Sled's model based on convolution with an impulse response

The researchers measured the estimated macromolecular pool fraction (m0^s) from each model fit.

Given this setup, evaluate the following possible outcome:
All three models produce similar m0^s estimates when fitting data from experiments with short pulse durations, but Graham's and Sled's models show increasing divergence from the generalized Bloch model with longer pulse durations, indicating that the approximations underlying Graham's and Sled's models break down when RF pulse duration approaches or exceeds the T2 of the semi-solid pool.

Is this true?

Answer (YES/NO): NO